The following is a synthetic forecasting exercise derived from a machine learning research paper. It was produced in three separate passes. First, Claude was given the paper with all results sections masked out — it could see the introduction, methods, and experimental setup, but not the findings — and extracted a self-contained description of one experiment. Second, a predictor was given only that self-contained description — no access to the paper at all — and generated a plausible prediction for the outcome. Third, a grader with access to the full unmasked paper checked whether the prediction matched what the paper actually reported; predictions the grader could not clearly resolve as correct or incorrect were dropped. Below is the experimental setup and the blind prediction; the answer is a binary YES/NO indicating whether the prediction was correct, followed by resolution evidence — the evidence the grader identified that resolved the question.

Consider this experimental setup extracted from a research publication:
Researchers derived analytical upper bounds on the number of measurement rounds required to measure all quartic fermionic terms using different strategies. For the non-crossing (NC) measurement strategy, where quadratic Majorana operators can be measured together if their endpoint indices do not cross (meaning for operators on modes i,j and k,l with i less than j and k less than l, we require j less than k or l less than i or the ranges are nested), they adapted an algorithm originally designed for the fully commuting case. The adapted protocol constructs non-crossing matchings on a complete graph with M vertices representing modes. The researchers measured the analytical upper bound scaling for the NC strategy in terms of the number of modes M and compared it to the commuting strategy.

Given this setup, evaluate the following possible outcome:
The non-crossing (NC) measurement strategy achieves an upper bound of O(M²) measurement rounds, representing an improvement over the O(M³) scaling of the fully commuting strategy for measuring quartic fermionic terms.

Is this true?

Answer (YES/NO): NO